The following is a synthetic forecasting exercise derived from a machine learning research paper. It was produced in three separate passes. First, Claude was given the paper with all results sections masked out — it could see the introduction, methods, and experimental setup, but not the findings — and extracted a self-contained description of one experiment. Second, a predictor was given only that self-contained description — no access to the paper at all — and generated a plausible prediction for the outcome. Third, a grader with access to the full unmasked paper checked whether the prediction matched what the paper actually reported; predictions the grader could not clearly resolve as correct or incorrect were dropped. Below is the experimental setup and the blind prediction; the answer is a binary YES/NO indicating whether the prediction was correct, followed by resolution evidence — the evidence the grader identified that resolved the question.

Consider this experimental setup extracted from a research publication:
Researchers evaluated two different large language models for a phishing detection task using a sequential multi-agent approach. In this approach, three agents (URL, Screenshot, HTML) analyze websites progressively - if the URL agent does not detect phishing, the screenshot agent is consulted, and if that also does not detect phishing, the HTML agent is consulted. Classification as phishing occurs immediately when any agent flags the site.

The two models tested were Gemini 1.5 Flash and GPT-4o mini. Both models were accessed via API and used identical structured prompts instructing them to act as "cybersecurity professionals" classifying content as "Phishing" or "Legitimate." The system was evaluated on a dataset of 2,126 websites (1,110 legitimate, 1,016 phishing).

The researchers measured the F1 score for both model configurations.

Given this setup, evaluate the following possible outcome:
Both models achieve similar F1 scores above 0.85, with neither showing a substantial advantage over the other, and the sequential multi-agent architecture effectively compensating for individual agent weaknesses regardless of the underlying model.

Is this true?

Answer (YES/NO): NO